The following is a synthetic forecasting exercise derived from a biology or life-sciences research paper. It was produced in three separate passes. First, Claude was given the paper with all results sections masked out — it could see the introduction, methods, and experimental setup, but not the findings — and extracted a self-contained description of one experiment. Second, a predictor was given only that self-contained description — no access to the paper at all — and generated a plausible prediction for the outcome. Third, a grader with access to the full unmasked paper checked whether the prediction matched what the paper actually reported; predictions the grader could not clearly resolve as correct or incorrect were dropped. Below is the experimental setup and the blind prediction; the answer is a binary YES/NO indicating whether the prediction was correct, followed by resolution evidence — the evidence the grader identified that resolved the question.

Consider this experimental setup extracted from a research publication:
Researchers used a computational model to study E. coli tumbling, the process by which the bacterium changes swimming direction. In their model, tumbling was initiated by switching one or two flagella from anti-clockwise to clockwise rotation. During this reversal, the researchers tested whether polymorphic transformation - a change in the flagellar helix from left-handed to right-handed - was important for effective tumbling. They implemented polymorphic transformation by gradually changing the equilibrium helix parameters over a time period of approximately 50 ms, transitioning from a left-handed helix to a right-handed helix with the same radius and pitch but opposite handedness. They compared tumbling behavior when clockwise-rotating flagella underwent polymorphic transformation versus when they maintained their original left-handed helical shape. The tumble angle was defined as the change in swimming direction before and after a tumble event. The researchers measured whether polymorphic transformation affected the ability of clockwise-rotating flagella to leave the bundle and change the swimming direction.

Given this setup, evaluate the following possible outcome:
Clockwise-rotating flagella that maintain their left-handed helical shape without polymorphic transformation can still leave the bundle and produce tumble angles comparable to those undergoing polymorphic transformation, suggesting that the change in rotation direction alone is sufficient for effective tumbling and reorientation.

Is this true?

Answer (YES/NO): NO